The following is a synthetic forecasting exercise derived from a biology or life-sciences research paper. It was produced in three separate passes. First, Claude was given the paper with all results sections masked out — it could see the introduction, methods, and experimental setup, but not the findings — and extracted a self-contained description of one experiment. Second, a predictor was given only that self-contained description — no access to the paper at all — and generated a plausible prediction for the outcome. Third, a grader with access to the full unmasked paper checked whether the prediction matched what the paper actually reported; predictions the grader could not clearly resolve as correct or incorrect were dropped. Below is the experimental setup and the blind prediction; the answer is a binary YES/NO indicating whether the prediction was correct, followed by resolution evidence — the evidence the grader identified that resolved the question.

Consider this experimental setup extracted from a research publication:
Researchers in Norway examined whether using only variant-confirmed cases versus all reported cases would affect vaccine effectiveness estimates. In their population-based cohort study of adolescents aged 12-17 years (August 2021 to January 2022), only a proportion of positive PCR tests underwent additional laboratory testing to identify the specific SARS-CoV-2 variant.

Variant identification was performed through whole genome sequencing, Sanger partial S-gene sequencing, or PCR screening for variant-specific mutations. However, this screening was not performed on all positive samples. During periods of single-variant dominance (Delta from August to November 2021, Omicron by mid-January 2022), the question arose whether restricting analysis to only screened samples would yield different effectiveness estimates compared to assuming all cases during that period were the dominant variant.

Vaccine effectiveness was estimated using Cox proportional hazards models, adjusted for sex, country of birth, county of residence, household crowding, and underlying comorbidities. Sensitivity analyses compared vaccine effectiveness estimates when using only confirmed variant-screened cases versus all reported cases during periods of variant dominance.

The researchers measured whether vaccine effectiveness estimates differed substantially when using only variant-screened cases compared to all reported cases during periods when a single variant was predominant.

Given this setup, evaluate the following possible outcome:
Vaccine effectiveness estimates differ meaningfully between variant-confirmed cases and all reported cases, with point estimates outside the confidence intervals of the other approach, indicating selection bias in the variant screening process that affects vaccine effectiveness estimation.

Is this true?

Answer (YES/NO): NO